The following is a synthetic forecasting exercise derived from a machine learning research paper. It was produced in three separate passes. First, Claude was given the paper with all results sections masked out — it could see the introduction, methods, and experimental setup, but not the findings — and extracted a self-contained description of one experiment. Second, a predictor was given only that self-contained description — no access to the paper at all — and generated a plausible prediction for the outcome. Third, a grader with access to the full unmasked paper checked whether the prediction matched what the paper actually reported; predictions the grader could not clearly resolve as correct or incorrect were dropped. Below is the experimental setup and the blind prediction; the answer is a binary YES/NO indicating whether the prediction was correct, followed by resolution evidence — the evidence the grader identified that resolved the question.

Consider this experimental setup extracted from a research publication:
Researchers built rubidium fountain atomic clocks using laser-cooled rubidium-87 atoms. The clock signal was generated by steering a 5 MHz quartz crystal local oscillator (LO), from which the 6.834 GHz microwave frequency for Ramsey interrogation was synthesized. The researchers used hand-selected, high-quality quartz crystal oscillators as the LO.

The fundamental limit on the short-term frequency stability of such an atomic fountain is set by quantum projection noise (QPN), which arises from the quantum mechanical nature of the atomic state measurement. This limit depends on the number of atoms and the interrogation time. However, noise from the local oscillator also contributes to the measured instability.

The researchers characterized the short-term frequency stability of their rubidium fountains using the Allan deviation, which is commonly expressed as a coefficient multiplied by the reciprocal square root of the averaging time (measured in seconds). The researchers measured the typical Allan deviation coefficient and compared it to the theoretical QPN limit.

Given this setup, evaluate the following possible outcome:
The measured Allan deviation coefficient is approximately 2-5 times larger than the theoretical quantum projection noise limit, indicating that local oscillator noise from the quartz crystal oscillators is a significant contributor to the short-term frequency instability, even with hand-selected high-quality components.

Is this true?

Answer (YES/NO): YES